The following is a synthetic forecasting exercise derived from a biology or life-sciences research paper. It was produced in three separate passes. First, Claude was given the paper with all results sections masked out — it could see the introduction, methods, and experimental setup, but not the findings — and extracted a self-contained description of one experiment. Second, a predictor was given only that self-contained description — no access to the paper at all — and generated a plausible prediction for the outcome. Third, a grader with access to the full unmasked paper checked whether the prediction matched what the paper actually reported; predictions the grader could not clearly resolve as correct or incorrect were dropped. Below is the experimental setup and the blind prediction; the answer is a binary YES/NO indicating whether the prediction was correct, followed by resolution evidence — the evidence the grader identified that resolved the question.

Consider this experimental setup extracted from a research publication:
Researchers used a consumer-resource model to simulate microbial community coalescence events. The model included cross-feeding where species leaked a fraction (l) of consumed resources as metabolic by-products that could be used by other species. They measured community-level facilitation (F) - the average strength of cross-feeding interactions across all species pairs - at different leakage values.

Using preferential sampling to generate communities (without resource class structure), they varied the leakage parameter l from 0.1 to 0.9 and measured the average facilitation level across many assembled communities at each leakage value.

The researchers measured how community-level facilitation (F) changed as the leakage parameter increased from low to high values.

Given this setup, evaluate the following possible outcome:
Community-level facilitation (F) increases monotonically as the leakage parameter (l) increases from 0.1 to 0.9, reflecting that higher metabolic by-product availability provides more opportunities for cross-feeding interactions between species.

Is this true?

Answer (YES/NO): YES